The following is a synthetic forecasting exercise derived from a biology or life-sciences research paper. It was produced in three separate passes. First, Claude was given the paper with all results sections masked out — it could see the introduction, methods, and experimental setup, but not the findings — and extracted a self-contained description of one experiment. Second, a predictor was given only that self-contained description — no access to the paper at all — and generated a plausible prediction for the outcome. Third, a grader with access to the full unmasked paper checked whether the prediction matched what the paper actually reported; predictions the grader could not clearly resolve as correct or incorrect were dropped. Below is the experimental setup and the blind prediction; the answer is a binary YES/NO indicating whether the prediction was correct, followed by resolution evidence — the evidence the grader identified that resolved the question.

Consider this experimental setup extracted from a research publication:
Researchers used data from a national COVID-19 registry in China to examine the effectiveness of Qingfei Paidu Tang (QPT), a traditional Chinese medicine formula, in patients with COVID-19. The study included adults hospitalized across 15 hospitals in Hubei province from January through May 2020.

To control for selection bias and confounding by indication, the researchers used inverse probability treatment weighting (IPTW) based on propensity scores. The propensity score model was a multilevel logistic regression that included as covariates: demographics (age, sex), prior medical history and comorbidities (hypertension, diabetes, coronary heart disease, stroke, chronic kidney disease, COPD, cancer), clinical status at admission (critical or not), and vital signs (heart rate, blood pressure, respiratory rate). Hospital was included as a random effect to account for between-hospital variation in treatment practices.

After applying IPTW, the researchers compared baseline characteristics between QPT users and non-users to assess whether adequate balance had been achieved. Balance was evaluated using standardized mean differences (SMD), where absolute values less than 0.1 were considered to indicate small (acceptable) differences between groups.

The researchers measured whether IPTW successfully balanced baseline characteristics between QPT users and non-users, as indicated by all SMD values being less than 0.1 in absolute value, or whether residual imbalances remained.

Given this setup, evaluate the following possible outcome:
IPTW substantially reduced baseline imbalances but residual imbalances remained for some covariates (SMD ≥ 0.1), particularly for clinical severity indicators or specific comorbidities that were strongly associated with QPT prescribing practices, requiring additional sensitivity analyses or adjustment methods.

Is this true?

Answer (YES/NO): NO